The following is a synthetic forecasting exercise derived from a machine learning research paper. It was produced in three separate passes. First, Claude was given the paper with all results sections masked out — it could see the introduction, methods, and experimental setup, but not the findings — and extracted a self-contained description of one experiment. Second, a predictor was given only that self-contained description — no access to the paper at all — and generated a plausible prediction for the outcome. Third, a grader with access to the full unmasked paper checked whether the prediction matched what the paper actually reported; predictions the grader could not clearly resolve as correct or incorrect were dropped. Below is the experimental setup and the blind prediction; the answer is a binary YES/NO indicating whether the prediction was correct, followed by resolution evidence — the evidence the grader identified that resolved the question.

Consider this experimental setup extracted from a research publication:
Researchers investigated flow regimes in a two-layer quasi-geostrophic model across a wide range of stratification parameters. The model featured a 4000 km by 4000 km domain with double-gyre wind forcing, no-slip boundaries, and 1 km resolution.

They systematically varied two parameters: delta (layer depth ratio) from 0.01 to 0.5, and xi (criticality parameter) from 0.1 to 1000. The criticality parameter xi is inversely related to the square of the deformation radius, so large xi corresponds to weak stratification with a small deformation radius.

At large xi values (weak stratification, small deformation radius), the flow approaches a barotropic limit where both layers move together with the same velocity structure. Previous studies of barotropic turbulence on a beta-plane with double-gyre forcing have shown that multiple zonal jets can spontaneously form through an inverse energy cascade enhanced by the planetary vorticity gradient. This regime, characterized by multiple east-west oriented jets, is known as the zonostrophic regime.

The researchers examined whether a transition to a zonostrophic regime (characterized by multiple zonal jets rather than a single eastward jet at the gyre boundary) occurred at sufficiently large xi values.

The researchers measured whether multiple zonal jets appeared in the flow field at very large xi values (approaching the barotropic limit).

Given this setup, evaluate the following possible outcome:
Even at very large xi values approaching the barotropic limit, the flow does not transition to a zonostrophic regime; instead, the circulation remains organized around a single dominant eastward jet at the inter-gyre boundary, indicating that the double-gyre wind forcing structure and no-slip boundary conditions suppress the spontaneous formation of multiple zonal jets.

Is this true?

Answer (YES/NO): NO